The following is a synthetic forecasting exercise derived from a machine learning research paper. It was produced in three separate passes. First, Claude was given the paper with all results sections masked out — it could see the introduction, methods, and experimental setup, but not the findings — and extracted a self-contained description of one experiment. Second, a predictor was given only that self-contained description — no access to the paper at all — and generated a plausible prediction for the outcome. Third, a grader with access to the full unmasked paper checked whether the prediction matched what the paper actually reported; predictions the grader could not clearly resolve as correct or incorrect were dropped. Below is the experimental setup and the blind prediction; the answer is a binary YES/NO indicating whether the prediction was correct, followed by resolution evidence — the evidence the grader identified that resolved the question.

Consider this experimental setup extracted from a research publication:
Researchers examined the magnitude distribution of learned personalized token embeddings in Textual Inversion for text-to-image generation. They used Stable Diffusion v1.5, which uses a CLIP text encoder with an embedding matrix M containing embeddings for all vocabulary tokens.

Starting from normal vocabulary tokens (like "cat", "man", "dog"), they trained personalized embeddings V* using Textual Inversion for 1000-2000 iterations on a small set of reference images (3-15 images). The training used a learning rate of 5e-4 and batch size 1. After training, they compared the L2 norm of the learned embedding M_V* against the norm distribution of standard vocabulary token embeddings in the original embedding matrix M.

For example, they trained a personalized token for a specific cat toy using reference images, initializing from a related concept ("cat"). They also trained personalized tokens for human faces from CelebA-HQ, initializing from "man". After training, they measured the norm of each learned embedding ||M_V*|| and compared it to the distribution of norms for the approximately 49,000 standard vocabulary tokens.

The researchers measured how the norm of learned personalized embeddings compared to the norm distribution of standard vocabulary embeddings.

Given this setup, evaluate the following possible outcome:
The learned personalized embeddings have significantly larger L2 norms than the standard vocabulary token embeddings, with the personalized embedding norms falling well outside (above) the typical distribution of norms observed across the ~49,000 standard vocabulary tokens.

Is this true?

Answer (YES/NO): YES